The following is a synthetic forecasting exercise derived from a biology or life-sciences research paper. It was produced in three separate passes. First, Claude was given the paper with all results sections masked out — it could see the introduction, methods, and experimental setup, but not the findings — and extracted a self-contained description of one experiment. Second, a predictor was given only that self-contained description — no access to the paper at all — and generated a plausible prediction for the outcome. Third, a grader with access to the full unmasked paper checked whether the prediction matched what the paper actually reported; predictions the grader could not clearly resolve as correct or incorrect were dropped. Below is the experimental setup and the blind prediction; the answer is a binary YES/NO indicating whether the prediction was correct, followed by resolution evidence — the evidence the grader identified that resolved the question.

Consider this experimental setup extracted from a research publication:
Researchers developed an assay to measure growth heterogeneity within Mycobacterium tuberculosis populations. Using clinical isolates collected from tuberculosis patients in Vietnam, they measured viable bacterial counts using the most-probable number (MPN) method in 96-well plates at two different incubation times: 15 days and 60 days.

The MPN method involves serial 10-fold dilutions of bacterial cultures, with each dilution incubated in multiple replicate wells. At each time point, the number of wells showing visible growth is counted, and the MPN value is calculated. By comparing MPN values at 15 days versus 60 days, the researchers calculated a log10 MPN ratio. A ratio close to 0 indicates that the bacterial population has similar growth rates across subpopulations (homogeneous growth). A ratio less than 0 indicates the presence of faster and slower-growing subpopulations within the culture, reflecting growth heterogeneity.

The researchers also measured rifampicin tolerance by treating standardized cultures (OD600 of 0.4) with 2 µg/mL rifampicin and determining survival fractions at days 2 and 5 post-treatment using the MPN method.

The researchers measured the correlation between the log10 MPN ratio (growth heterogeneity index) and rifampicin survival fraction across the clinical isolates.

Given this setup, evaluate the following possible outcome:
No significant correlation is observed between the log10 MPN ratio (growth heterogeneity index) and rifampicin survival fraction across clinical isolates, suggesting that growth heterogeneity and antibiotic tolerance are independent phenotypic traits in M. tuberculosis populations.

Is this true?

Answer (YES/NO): NO